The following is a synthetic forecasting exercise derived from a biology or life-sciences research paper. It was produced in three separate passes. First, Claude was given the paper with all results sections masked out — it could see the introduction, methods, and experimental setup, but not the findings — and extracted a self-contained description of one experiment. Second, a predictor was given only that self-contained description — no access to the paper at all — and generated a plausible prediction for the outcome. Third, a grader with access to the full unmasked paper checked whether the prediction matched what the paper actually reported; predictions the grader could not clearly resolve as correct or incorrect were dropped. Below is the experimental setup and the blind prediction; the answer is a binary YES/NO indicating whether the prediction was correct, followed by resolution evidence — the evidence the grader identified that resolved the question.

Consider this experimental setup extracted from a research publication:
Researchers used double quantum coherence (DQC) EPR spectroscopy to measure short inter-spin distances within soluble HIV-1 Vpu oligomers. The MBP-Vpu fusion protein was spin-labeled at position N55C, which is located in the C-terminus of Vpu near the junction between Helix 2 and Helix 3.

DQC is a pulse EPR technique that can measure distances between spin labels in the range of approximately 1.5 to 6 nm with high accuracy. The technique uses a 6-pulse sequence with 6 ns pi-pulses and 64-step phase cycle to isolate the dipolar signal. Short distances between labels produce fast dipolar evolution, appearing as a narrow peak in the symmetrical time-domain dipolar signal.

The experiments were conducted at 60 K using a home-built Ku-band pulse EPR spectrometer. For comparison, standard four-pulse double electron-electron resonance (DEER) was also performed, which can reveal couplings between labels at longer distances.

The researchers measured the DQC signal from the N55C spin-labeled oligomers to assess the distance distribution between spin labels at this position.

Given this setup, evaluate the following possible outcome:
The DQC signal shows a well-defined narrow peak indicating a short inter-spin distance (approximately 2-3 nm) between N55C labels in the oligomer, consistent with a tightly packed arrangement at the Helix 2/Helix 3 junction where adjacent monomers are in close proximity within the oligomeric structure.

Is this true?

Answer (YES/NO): NO